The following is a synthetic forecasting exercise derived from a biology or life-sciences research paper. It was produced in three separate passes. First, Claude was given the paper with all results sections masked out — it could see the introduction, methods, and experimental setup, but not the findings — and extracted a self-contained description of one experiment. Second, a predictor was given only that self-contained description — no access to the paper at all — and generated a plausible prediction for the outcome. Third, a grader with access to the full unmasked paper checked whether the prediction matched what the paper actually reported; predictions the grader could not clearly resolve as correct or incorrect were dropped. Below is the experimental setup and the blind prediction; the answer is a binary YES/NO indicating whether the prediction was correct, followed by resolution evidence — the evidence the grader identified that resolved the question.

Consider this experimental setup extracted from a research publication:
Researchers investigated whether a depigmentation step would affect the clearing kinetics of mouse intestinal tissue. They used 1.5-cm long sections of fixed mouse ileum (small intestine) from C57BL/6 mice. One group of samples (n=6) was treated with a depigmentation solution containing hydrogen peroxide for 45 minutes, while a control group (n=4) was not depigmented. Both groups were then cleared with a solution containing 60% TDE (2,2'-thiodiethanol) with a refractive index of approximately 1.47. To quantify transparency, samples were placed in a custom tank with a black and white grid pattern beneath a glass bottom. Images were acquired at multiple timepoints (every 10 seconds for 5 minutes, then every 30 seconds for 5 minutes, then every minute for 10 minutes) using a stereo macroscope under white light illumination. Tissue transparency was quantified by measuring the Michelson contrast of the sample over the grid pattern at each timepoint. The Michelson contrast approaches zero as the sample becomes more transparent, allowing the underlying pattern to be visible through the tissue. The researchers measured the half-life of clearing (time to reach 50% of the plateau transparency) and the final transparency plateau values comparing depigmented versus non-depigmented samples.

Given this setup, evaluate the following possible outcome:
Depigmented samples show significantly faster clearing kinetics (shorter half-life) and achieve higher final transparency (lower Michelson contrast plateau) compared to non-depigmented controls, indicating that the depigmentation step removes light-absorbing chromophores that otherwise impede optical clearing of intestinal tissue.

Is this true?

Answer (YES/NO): NO